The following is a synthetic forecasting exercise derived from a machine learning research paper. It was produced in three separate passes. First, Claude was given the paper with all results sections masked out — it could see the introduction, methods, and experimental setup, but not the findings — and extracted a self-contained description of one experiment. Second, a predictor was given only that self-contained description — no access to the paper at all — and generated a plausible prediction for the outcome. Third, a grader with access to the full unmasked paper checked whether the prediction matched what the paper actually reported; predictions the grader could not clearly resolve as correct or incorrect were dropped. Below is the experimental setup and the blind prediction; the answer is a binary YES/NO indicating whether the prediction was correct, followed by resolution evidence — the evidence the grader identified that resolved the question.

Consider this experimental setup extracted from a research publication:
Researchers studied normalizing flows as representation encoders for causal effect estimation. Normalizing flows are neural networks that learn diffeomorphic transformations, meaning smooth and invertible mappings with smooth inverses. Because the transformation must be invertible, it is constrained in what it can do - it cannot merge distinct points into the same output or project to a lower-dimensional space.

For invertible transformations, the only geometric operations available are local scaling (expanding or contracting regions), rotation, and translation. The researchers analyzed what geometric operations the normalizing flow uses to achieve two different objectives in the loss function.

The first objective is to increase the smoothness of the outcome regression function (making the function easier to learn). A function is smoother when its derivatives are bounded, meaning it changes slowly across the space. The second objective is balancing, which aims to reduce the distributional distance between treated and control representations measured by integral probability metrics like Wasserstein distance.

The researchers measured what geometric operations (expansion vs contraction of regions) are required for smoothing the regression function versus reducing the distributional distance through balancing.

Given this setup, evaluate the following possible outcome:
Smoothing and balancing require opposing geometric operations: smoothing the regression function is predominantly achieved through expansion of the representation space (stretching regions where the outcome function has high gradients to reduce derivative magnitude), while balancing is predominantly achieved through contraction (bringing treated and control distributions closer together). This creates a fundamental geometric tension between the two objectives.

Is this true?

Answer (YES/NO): YES